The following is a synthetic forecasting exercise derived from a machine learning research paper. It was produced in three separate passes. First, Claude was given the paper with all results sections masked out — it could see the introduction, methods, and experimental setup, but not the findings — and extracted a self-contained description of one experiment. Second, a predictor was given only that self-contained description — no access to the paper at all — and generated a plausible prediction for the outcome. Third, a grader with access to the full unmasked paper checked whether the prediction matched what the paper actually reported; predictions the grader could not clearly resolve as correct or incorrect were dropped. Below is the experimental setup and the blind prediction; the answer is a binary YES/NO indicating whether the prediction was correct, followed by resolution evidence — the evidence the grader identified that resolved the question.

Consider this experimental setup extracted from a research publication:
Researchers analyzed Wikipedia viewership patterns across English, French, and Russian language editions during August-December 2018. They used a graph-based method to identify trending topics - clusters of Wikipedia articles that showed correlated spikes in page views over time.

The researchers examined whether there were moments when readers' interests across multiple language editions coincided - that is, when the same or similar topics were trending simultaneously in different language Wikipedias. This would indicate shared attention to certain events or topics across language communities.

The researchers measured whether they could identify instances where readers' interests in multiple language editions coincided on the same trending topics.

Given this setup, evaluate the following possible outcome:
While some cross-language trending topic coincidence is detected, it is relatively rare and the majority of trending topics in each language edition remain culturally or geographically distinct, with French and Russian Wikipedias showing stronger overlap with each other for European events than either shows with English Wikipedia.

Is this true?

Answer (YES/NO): NO